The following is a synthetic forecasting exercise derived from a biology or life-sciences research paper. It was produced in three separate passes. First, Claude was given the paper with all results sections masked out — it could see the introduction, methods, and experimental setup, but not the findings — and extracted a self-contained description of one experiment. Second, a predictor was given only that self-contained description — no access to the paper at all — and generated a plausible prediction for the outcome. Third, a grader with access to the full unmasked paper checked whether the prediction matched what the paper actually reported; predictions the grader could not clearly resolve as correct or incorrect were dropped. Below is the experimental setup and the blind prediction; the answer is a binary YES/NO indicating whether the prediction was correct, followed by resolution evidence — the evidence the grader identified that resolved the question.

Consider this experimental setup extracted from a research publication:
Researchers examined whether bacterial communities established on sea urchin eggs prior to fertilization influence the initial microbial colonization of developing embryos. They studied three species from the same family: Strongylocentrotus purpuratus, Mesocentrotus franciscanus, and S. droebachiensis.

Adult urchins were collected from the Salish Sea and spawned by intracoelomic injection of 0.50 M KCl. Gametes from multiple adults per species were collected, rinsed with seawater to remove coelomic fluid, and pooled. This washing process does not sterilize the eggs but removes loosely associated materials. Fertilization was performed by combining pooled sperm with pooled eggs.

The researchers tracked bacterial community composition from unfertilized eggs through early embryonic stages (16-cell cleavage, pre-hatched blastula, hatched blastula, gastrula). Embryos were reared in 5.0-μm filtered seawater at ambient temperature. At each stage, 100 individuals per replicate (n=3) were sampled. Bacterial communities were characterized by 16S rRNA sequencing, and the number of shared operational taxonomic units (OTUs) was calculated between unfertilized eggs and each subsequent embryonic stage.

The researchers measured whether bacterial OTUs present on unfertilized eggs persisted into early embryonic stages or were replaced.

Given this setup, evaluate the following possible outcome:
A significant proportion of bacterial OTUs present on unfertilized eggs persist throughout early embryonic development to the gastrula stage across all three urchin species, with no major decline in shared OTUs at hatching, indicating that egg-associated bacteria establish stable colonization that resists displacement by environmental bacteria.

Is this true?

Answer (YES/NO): NO